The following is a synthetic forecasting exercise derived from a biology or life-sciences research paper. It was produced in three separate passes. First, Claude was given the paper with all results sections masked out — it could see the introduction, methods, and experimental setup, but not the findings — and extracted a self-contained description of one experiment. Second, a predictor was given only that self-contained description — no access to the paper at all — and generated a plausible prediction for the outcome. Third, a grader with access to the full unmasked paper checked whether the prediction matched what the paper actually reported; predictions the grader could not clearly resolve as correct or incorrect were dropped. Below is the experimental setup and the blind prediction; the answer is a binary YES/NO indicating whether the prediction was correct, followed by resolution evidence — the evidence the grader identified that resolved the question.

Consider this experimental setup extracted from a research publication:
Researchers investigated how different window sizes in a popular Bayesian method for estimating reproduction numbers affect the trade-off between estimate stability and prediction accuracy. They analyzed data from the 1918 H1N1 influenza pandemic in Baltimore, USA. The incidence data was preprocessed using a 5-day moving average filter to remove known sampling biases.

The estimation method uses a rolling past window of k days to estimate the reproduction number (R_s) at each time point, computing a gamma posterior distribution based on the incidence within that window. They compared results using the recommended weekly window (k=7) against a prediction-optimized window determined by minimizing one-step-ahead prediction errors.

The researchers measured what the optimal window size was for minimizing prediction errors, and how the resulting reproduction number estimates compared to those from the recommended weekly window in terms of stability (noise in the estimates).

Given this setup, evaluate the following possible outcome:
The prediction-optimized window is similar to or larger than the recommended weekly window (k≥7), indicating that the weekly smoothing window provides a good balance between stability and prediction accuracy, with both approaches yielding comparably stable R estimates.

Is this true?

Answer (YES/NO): NO